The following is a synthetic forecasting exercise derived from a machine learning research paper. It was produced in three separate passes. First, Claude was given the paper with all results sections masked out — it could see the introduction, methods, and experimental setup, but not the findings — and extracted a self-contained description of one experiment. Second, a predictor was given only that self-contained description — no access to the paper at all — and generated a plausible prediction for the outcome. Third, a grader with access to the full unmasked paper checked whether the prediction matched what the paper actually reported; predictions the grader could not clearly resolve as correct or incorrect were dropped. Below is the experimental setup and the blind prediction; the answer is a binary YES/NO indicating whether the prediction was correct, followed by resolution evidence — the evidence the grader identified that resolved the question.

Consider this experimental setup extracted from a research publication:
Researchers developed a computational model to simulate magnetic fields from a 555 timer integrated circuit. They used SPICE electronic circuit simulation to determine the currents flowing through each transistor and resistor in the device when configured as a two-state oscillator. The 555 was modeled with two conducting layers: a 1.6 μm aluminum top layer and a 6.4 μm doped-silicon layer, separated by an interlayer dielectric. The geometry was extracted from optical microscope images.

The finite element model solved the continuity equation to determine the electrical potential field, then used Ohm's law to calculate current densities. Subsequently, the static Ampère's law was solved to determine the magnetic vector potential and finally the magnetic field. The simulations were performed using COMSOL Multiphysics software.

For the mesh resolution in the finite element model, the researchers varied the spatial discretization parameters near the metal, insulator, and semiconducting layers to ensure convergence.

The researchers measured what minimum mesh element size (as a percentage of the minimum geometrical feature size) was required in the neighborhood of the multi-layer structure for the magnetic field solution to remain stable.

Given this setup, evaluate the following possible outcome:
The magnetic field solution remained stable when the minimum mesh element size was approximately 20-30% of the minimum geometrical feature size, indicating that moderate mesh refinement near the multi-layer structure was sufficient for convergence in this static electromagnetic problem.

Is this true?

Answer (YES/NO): NO